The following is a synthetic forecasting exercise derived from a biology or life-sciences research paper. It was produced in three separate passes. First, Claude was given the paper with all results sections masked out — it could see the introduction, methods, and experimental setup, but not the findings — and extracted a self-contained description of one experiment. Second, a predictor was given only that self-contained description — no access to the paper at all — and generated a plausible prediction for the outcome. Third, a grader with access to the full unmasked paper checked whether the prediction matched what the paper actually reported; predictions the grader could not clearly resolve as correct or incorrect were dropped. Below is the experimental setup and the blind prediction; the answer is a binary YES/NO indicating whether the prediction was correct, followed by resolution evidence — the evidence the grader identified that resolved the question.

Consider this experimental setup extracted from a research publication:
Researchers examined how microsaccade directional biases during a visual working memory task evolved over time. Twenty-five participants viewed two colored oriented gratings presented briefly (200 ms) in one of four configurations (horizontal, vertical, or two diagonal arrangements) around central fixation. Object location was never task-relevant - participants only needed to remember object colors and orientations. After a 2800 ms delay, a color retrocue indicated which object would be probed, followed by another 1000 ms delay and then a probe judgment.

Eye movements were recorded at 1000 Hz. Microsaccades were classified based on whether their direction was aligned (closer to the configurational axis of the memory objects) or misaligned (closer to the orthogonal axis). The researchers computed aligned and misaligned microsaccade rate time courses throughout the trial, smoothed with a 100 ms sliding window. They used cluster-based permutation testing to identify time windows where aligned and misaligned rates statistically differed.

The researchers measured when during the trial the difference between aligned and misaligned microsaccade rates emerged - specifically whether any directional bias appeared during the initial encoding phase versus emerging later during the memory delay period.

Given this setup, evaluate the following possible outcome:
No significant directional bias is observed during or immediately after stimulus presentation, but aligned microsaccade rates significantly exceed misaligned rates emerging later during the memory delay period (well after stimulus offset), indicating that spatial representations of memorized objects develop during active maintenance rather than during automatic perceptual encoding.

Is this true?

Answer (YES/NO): NO